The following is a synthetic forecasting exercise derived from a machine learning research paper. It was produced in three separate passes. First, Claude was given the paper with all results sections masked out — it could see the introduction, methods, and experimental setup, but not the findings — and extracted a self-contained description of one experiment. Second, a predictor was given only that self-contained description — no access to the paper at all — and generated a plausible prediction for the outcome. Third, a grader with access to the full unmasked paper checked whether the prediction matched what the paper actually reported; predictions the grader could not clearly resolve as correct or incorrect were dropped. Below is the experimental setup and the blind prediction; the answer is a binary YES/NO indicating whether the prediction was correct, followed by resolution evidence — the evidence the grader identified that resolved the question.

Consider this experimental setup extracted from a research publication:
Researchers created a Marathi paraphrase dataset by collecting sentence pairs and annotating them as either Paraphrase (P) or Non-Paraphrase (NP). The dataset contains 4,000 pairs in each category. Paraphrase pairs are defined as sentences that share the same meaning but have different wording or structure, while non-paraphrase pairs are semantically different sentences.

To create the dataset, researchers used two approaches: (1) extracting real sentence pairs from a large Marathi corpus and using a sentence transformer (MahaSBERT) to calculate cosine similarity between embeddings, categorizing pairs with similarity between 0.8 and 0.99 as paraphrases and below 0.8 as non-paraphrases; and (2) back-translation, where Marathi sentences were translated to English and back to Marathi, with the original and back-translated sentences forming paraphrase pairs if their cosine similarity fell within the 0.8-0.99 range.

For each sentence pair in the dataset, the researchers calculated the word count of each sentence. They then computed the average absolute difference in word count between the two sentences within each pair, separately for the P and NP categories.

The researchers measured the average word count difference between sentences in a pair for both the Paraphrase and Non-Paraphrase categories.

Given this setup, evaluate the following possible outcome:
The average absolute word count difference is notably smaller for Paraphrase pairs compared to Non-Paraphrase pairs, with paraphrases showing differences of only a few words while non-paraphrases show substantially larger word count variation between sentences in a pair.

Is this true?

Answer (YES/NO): YES